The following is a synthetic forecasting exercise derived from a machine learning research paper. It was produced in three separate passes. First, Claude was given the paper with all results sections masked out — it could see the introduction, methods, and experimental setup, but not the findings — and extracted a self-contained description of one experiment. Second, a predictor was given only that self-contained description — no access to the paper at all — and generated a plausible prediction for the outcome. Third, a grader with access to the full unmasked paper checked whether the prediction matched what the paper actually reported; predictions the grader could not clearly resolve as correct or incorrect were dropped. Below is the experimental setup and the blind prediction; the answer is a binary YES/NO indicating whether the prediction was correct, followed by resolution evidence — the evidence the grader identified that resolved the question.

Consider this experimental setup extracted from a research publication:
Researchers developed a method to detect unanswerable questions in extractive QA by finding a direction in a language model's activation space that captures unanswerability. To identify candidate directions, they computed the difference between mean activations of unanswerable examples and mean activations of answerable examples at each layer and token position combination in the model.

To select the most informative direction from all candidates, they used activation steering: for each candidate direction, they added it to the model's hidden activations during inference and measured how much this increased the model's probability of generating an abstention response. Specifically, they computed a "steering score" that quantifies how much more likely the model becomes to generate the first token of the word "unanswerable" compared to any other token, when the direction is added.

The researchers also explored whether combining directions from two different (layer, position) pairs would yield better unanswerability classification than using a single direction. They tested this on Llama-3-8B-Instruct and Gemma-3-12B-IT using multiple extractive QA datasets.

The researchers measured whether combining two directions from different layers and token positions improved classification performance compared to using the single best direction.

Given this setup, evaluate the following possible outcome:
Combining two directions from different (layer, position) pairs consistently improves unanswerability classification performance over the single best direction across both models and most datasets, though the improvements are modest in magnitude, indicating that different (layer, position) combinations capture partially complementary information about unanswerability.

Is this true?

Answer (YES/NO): NO